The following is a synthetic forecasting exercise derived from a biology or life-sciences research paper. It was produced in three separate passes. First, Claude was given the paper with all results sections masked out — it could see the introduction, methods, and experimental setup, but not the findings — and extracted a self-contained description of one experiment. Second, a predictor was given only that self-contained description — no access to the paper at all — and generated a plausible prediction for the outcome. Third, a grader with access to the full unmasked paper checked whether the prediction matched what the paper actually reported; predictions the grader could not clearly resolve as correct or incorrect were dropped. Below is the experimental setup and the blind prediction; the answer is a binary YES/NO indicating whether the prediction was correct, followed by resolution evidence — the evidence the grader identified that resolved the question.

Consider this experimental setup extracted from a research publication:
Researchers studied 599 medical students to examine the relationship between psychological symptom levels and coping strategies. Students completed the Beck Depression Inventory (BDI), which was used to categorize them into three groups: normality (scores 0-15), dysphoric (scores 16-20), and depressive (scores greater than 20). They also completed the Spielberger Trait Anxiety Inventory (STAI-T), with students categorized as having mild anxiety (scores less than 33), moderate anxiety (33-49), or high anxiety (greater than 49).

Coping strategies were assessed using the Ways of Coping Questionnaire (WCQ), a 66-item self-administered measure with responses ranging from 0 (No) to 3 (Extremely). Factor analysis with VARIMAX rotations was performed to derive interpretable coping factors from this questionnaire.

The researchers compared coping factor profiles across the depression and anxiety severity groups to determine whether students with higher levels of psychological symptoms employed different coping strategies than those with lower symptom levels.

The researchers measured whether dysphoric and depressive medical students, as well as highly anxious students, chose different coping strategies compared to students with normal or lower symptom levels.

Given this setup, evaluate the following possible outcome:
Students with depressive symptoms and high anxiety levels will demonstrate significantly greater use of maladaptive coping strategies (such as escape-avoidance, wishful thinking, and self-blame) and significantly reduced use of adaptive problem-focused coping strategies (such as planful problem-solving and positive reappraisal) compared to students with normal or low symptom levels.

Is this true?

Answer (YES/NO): YES